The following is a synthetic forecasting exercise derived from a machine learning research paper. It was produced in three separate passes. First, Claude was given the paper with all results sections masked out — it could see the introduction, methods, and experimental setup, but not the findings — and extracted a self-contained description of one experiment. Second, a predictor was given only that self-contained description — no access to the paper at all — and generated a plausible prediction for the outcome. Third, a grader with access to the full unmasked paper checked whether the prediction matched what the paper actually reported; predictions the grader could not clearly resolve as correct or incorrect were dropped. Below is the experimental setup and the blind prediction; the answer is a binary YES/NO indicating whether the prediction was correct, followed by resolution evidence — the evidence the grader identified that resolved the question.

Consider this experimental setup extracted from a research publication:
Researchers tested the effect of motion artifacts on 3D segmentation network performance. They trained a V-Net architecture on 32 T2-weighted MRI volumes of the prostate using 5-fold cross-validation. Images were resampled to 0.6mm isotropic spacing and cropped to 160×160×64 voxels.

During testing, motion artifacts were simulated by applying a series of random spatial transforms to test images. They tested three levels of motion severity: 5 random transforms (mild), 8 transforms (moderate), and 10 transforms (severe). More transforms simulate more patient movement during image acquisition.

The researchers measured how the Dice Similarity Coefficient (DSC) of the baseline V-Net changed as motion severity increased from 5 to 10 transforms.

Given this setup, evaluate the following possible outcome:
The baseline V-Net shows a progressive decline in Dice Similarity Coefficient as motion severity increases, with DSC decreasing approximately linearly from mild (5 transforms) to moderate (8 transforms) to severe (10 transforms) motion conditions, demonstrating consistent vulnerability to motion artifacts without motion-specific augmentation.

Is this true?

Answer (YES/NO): NO